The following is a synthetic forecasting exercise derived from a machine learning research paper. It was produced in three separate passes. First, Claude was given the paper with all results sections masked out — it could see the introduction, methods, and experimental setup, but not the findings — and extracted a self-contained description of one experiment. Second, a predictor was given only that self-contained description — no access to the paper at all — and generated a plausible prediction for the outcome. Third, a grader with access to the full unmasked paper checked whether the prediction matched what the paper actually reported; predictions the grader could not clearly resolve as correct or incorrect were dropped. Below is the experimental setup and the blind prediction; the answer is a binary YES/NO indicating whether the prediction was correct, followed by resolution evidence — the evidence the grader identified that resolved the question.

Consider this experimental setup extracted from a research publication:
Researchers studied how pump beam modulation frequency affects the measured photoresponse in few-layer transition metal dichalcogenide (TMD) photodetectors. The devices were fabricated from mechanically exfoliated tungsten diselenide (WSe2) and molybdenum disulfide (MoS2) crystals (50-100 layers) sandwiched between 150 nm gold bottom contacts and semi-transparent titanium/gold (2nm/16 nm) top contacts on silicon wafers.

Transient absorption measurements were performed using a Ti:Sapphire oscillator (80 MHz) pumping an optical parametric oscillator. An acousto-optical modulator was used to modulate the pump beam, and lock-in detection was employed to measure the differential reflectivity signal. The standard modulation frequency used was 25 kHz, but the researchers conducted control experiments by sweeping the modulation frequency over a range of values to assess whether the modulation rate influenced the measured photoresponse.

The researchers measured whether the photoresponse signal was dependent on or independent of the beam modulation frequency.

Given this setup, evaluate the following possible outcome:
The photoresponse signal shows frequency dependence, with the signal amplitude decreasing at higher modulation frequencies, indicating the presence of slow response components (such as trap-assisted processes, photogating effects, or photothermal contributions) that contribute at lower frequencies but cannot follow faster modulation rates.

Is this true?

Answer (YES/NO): NO